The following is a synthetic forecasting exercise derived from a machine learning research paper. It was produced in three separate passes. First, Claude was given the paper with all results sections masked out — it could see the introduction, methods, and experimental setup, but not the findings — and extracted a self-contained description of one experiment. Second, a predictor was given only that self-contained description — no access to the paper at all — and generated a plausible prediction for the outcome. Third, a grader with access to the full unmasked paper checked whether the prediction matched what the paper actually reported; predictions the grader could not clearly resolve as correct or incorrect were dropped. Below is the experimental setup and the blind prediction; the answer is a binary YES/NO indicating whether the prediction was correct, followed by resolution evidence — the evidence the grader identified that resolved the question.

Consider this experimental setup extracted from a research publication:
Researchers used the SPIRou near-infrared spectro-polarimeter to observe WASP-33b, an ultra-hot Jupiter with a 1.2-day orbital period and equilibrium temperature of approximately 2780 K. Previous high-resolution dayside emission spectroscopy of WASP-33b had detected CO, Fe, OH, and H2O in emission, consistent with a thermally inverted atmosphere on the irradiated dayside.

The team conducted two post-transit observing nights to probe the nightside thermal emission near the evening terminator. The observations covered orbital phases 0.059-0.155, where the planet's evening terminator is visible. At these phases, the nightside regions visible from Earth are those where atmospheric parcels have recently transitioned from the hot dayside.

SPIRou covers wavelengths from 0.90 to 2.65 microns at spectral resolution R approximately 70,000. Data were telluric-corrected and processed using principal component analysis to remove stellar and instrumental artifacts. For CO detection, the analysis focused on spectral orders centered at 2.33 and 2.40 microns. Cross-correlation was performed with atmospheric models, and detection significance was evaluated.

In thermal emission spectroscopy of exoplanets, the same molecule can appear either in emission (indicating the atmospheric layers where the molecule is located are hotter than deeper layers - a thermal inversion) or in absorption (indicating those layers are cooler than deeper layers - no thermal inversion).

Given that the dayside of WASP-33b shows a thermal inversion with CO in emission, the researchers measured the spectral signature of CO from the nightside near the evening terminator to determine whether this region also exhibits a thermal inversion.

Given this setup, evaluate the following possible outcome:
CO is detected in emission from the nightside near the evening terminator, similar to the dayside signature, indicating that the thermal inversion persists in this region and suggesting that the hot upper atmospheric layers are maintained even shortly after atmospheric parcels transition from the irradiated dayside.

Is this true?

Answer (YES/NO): NO